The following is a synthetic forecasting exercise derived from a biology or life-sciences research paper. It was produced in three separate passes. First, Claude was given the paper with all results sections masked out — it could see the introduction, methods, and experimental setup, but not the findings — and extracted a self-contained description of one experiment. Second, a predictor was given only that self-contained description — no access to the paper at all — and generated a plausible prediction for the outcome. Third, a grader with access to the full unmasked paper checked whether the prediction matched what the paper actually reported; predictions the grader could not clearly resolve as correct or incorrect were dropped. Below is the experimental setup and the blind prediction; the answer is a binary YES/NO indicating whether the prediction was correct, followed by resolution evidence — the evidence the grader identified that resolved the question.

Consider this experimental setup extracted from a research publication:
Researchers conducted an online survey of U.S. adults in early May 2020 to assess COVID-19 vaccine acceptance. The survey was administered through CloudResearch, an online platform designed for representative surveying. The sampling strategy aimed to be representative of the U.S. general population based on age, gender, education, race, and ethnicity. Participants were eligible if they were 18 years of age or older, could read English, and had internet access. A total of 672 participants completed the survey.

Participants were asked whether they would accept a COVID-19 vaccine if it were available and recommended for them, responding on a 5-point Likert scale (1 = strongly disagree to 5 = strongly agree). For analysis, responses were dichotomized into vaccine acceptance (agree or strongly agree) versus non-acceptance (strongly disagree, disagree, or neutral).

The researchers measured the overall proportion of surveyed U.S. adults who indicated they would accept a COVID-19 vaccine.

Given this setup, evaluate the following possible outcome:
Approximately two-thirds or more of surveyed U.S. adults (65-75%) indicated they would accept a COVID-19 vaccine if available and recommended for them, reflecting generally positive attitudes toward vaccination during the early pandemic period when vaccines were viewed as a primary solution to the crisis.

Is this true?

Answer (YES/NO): YES